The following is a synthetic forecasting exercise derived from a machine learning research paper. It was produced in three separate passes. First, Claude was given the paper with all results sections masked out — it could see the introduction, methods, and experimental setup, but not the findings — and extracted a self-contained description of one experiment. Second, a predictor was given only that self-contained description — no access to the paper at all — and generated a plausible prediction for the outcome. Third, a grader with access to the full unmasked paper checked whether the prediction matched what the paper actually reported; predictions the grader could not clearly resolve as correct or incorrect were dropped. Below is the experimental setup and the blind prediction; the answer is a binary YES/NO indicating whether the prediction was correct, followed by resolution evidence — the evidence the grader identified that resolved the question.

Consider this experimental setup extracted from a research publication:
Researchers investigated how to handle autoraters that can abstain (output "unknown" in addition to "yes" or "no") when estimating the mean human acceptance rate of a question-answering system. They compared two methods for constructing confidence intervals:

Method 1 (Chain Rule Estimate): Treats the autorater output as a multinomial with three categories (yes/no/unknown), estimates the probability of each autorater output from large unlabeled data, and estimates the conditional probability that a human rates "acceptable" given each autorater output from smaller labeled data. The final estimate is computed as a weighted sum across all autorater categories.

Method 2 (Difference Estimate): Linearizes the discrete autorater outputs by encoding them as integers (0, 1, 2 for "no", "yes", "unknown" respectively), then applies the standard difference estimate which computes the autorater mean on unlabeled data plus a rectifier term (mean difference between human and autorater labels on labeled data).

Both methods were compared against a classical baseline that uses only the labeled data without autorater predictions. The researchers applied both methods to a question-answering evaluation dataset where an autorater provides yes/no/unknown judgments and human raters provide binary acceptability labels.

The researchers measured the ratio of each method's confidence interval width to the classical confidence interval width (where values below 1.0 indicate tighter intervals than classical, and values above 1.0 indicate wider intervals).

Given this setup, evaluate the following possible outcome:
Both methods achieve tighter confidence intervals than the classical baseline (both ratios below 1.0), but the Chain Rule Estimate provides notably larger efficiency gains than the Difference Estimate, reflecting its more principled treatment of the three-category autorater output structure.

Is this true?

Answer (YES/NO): YES